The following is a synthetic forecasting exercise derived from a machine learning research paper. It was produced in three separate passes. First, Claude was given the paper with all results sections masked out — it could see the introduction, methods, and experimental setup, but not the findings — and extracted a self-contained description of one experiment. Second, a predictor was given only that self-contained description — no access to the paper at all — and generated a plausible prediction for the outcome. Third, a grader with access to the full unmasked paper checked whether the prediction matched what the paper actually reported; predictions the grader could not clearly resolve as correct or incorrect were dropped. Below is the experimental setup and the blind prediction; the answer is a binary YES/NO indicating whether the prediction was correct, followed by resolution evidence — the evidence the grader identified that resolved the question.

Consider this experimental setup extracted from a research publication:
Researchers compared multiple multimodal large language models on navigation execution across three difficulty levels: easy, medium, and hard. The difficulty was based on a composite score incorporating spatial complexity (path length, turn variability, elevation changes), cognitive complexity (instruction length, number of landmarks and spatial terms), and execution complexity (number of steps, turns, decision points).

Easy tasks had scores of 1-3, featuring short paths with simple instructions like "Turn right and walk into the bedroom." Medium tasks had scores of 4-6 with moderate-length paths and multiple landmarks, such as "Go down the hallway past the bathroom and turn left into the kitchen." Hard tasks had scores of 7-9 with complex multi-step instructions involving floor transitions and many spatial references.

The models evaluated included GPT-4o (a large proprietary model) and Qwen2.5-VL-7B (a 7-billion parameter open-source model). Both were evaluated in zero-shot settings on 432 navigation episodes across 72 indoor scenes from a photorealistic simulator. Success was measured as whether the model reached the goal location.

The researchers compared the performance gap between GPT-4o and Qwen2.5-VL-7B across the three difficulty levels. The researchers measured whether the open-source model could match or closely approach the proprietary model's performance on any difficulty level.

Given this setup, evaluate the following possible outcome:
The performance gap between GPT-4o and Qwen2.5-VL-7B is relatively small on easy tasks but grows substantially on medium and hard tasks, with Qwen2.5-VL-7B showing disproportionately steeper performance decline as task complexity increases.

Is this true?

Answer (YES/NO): YES